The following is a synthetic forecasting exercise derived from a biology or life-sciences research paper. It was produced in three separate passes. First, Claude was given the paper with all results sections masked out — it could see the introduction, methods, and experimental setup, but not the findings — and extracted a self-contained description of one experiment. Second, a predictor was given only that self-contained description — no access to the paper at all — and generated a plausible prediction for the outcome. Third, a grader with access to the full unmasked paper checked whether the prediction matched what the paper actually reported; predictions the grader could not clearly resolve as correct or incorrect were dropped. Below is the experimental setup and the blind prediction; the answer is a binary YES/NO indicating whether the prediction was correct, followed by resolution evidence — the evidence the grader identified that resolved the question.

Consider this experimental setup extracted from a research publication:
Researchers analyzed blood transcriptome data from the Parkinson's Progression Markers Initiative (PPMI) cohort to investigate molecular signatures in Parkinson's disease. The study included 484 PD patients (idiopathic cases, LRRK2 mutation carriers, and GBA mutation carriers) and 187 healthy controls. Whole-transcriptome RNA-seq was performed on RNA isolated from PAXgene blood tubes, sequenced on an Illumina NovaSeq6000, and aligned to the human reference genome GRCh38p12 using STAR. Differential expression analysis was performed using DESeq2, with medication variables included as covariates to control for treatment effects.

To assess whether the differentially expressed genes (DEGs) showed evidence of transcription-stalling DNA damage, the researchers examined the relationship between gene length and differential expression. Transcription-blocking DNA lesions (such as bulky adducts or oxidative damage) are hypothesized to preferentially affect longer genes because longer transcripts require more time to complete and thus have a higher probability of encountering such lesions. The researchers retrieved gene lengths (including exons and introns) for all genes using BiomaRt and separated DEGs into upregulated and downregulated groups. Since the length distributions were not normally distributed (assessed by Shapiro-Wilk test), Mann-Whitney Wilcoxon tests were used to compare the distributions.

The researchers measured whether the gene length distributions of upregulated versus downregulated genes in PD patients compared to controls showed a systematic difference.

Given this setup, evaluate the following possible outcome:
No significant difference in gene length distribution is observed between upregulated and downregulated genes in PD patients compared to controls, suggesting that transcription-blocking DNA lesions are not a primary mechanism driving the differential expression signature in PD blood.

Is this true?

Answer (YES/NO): NO